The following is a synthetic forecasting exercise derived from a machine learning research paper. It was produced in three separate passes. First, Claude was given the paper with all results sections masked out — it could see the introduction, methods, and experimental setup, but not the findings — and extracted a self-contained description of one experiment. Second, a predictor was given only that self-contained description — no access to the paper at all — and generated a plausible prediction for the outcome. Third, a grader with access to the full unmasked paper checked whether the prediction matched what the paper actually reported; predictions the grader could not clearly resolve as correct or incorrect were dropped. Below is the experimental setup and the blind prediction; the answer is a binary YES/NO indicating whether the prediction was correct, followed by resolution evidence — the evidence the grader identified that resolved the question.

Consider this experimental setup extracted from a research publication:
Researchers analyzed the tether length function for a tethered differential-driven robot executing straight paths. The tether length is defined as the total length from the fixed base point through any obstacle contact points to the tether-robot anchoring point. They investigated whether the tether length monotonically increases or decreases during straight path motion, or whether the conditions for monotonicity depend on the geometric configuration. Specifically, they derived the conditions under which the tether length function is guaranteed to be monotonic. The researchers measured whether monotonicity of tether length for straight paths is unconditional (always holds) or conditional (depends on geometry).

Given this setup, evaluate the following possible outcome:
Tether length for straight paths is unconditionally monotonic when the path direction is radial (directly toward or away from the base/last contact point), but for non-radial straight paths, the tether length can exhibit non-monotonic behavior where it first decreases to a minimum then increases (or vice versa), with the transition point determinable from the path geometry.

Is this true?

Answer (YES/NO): NO